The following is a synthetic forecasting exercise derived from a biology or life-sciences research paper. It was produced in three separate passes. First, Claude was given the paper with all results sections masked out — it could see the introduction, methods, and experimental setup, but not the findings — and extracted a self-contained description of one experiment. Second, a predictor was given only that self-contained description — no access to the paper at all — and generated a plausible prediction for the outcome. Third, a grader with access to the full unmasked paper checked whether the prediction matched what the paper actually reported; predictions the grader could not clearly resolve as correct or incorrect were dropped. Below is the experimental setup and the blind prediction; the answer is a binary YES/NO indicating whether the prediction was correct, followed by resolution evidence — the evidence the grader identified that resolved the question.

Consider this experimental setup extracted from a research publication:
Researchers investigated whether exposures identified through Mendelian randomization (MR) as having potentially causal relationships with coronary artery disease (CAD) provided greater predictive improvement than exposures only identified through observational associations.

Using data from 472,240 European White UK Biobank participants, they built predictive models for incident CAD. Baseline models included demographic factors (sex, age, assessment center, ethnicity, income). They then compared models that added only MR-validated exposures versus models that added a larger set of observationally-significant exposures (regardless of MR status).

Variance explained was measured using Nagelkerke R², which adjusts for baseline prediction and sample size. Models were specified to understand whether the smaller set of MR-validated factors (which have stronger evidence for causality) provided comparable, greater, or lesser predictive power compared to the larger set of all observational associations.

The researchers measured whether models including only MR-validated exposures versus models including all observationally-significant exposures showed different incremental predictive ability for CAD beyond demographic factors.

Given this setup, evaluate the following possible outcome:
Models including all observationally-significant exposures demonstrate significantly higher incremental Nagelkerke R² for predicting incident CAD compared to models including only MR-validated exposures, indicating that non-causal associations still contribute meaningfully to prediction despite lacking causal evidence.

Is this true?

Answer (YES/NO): YES